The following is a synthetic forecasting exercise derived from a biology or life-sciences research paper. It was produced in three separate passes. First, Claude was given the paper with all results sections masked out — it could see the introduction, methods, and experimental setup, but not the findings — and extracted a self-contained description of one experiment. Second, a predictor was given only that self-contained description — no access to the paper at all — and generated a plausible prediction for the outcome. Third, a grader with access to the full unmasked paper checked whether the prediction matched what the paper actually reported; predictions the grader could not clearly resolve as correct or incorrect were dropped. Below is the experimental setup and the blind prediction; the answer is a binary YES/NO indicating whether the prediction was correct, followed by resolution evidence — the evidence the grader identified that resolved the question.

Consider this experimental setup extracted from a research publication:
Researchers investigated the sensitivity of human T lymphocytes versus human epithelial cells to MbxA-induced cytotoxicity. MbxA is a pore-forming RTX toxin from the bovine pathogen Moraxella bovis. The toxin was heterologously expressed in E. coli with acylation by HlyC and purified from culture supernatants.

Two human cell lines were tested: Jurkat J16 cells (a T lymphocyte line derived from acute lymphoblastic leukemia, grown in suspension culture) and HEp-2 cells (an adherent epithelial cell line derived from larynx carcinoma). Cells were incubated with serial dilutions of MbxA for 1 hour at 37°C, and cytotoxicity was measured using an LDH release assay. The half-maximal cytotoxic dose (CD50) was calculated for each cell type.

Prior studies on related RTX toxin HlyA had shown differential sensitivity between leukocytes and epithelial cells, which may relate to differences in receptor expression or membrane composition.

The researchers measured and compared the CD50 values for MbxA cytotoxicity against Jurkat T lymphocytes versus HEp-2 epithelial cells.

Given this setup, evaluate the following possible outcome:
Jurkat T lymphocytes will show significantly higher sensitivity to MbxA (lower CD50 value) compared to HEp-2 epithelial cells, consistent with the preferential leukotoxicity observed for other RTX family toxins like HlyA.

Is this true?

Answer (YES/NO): NO